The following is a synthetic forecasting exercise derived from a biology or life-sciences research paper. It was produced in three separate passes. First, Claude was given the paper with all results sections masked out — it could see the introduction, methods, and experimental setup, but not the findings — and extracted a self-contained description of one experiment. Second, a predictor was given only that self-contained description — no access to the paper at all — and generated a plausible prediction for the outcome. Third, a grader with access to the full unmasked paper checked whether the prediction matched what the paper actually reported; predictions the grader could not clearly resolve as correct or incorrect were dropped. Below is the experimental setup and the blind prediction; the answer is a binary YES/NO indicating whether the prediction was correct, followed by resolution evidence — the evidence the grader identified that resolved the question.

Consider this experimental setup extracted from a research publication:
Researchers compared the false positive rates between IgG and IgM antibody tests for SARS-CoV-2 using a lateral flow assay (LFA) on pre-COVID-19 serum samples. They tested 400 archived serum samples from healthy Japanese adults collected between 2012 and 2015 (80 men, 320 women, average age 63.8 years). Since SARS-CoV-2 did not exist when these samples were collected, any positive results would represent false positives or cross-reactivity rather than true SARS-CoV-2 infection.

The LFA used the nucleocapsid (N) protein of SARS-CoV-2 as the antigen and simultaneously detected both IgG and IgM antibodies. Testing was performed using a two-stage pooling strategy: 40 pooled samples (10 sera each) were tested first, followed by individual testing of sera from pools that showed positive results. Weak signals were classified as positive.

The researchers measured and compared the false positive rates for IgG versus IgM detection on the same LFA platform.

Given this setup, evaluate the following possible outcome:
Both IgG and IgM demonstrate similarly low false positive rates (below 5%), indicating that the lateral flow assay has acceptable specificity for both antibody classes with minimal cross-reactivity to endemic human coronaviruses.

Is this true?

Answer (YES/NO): NO